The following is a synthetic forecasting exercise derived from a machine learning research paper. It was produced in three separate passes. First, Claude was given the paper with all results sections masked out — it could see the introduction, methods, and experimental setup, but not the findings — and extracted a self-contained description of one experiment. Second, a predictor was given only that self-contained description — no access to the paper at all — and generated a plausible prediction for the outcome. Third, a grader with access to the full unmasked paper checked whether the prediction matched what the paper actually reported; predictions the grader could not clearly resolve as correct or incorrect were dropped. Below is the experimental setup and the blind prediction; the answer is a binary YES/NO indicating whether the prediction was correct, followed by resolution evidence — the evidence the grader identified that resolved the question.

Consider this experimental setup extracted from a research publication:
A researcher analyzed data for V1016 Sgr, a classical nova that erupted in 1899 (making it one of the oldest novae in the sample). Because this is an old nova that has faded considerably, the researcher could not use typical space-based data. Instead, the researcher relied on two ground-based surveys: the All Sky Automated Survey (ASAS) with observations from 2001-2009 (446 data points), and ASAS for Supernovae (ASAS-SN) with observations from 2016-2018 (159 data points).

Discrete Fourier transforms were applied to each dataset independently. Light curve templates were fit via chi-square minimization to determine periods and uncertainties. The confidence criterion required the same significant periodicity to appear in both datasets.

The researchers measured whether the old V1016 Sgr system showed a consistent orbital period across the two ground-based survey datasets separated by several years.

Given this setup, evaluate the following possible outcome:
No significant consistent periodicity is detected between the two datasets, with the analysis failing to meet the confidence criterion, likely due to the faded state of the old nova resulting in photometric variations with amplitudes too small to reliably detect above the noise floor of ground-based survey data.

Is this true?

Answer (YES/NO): NO